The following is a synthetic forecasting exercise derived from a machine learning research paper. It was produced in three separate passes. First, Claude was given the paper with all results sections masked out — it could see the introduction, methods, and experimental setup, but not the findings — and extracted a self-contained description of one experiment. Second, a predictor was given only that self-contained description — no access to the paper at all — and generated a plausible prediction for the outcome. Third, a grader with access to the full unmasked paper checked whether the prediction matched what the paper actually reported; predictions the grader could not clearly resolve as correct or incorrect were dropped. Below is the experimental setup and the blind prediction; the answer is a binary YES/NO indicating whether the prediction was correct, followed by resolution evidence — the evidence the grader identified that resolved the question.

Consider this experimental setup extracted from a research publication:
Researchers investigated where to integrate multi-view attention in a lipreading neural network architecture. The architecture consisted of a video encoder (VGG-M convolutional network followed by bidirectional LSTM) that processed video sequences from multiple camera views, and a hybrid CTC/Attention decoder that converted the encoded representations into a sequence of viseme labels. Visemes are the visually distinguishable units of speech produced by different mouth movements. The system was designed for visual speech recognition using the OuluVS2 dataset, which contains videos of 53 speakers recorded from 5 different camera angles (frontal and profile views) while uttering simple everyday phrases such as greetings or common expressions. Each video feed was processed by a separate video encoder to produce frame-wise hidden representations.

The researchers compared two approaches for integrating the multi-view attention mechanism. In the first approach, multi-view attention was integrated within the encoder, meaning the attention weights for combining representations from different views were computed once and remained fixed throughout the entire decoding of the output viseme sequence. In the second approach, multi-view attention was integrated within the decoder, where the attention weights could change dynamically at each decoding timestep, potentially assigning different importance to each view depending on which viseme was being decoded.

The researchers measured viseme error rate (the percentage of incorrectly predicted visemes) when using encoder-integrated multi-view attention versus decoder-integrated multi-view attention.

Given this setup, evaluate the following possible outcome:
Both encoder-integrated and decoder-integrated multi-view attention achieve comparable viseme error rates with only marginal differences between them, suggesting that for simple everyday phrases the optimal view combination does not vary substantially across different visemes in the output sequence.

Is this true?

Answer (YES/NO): NO